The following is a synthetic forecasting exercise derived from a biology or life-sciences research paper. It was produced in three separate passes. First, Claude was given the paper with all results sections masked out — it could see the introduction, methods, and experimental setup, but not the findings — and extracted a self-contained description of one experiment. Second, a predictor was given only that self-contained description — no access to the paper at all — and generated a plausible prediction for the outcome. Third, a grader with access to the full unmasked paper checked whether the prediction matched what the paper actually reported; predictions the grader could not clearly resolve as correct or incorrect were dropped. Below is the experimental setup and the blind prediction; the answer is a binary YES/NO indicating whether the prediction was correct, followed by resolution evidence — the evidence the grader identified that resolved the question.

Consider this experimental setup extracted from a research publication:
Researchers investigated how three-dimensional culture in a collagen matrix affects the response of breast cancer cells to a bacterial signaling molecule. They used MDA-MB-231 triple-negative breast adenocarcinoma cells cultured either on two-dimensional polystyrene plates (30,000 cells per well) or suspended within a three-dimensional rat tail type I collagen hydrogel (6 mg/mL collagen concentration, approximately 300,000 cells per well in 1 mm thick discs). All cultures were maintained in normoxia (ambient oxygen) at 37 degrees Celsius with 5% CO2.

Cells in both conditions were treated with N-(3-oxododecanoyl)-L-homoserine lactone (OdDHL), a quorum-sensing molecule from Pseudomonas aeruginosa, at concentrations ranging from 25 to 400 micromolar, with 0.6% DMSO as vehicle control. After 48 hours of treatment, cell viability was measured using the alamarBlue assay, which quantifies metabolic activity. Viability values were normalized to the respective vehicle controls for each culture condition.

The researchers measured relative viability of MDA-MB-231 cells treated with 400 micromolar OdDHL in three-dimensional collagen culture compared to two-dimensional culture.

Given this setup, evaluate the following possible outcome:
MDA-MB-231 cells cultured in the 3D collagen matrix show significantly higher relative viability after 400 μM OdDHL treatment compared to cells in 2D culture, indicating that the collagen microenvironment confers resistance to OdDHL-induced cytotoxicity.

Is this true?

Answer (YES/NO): YES